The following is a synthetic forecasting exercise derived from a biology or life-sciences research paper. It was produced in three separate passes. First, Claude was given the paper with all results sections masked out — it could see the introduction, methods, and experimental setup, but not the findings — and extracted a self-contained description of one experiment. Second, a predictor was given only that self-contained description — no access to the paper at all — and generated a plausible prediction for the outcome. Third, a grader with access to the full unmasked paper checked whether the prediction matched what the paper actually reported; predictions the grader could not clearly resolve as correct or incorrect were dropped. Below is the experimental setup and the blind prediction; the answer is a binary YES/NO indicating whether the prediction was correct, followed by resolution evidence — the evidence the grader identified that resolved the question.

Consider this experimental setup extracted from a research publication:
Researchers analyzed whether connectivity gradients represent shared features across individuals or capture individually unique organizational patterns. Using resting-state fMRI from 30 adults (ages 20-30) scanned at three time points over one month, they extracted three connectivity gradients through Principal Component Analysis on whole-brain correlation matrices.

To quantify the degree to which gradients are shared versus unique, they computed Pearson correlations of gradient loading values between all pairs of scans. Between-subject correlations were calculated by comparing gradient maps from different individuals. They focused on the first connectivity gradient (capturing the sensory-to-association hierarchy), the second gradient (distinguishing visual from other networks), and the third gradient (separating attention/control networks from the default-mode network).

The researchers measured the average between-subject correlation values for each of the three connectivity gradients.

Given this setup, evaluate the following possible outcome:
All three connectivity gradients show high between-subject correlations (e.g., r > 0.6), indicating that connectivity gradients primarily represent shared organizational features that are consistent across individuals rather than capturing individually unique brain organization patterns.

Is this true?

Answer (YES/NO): NO